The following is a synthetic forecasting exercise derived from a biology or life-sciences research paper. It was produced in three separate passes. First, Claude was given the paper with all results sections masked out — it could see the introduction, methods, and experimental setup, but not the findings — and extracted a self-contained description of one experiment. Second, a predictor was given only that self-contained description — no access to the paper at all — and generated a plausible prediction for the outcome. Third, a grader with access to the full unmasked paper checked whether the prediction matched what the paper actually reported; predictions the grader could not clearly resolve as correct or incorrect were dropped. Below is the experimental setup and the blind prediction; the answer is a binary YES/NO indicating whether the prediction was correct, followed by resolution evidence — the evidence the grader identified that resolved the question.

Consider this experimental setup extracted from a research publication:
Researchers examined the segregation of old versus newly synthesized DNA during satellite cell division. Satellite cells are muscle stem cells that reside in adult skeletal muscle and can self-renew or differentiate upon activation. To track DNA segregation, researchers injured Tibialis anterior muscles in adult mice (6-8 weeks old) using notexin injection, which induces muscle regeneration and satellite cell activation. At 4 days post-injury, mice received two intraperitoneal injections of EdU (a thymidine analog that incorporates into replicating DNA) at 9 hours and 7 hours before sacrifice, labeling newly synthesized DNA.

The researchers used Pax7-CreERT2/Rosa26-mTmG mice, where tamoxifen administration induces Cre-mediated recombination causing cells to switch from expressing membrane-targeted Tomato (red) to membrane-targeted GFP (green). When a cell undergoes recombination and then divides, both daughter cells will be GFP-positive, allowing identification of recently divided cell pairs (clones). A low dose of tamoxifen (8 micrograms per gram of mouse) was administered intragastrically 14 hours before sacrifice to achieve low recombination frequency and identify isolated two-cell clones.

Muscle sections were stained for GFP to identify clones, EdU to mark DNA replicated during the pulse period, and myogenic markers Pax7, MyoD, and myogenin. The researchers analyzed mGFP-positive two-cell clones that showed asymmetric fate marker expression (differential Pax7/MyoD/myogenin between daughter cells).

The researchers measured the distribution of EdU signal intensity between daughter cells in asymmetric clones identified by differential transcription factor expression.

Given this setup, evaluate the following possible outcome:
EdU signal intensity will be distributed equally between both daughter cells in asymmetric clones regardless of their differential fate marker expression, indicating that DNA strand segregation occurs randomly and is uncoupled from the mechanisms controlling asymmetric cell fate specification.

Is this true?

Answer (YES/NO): NO